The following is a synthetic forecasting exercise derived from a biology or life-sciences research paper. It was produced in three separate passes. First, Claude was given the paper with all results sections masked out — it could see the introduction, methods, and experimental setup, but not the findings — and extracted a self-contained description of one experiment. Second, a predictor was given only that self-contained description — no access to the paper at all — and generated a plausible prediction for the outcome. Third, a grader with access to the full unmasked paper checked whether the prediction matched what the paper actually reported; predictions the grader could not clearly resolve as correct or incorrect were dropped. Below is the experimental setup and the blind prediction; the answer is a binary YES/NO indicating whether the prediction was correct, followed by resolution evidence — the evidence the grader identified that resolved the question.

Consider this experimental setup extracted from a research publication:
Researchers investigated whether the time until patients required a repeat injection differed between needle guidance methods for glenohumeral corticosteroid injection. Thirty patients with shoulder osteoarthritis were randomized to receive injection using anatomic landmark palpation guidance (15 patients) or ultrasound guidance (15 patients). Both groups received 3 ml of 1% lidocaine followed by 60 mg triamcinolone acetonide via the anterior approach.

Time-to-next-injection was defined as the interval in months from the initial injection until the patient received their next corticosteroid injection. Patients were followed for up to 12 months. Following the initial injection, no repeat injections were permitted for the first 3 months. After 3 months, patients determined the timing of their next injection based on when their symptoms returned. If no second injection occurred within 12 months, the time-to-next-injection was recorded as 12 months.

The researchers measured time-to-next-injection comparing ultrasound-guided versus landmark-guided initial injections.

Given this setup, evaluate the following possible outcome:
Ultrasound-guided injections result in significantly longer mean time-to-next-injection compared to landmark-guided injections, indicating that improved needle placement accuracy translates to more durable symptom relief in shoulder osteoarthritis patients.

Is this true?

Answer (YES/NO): YES